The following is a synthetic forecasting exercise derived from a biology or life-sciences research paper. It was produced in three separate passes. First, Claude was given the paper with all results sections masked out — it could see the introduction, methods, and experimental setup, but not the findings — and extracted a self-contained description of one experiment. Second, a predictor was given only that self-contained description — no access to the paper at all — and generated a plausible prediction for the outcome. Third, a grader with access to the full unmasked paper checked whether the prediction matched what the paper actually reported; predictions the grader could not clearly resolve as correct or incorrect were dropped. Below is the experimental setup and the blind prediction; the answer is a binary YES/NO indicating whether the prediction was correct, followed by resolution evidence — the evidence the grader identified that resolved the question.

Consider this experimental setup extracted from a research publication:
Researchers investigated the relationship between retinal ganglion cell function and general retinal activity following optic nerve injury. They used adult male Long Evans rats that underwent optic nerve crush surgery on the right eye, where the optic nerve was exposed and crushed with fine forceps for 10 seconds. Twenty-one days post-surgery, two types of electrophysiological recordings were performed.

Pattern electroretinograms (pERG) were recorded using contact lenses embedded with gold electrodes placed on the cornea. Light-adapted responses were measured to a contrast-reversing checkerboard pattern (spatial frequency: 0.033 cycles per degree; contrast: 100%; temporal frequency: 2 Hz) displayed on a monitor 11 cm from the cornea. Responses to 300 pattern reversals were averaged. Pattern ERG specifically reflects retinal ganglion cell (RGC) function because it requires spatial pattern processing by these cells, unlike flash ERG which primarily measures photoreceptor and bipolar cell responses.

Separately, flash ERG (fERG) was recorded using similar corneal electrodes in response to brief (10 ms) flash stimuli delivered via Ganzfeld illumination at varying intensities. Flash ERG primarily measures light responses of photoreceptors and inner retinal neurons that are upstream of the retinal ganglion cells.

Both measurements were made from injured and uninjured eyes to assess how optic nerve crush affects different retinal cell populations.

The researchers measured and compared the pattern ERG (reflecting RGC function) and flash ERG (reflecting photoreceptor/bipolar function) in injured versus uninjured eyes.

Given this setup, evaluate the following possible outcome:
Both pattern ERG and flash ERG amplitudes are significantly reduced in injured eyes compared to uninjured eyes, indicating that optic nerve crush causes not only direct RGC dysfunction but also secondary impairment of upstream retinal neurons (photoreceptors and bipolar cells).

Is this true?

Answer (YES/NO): YES